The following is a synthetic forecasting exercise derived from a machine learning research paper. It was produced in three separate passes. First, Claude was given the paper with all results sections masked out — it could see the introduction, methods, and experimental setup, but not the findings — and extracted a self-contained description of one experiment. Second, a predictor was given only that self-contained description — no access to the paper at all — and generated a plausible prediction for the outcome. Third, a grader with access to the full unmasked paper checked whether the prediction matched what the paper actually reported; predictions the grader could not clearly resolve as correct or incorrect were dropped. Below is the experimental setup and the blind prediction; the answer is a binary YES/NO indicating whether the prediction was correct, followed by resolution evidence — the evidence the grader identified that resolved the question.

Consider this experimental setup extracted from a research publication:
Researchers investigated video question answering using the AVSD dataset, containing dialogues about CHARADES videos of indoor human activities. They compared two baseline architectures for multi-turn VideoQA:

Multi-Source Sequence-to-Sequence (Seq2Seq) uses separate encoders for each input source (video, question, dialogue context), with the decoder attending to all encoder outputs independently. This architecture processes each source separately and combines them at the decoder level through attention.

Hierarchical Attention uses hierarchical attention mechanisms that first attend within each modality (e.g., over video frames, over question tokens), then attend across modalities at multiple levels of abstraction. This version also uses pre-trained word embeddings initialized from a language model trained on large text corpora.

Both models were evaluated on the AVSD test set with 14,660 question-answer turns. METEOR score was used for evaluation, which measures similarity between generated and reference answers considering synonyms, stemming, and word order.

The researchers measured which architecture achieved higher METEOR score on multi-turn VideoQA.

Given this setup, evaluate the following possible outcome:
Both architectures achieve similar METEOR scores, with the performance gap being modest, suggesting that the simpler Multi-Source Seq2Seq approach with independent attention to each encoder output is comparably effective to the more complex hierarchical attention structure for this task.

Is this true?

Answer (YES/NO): NO